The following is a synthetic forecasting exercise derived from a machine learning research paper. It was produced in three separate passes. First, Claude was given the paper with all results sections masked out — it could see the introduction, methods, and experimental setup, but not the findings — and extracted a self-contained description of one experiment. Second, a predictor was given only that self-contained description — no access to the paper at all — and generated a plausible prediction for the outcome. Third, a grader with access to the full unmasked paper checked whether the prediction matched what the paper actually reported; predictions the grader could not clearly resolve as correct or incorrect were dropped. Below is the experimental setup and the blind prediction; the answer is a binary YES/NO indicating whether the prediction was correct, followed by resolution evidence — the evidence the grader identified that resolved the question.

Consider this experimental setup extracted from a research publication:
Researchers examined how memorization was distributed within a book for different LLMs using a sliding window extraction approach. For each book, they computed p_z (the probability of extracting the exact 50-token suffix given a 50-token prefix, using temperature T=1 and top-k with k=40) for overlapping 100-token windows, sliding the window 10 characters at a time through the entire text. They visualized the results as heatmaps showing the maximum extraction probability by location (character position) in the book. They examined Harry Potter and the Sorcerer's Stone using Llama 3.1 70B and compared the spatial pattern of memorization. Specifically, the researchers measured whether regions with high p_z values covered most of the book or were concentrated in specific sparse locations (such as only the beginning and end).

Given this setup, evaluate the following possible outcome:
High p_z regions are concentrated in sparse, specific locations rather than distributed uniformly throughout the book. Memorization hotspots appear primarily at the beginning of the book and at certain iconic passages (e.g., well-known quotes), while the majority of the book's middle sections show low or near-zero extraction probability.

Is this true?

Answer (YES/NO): NO